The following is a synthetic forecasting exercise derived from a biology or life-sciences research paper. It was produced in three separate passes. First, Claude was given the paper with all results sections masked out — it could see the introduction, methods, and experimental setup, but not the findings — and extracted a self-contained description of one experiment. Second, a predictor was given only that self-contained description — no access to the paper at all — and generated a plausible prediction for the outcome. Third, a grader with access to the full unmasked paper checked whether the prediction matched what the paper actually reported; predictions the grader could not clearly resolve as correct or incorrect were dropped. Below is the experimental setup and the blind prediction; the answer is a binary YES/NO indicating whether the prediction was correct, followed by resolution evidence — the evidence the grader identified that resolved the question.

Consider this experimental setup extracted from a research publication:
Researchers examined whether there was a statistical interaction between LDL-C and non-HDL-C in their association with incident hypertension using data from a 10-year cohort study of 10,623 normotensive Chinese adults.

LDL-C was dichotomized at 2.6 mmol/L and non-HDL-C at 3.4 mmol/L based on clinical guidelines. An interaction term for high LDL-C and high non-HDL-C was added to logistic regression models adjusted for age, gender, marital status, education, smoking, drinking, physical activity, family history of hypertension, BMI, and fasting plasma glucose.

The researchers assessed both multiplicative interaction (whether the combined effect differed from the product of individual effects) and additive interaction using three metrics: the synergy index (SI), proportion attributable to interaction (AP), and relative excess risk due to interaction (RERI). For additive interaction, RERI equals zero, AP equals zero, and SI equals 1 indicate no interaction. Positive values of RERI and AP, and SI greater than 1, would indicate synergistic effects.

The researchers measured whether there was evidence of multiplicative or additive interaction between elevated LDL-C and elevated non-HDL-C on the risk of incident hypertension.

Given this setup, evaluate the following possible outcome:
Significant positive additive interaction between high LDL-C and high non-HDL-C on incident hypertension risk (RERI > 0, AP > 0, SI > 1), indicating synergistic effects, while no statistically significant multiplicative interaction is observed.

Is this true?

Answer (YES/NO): NO